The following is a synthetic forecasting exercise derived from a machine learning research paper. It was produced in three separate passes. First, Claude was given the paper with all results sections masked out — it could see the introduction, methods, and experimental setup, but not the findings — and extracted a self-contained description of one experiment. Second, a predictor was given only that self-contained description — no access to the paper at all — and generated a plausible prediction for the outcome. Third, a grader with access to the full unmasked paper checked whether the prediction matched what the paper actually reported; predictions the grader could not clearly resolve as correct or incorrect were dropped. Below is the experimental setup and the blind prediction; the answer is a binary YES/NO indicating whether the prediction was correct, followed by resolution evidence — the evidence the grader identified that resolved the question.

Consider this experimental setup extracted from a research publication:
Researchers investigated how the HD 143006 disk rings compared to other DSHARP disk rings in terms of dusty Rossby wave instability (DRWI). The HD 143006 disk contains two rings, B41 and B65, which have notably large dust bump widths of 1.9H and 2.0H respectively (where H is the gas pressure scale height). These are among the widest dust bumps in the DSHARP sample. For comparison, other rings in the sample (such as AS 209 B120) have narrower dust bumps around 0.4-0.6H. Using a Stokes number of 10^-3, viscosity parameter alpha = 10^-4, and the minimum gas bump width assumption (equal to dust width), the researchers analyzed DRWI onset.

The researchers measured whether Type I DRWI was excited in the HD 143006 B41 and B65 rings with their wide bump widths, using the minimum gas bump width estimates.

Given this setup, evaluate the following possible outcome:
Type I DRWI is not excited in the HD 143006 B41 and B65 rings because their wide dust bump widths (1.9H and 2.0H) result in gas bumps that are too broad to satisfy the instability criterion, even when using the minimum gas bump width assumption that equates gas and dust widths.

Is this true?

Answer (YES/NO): YES